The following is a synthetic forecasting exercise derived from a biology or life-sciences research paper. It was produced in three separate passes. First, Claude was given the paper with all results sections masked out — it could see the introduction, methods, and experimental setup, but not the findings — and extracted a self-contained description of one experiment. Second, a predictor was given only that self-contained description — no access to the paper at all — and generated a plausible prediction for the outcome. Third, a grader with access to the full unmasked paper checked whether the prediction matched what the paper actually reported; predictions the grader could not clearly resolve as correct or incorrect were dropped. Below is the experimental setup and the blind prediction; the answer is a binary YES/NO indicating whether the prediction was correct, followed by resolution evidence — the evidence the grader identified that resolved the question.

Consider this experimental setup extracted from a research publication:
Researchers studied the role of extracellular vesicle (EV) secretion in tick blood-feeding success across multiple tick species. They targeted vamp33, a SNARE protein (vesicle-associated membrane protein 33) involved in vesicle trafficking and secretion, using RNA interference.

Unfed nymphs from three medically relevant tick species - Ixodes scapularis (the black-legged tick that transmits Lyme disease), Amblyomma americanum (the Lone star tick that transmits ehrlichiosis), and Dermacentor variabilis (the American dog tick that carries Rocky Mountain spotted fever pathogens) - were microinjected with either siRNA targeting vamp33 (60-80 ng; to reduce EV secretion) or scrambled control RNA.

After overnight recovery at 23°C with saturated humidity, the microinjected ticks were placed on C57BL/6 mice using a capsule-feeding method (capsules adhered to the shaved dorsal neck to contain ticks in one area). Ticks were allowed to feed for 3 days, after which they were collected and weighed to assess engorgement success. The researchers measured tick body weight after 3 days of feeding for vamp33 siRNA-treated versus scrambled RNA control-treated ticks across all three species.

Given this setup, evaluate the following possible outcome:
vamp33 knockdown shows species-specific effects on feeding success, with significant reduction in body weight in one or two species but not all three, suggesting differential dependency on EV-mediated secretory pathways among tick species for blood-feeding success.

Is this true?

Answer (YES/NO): NO